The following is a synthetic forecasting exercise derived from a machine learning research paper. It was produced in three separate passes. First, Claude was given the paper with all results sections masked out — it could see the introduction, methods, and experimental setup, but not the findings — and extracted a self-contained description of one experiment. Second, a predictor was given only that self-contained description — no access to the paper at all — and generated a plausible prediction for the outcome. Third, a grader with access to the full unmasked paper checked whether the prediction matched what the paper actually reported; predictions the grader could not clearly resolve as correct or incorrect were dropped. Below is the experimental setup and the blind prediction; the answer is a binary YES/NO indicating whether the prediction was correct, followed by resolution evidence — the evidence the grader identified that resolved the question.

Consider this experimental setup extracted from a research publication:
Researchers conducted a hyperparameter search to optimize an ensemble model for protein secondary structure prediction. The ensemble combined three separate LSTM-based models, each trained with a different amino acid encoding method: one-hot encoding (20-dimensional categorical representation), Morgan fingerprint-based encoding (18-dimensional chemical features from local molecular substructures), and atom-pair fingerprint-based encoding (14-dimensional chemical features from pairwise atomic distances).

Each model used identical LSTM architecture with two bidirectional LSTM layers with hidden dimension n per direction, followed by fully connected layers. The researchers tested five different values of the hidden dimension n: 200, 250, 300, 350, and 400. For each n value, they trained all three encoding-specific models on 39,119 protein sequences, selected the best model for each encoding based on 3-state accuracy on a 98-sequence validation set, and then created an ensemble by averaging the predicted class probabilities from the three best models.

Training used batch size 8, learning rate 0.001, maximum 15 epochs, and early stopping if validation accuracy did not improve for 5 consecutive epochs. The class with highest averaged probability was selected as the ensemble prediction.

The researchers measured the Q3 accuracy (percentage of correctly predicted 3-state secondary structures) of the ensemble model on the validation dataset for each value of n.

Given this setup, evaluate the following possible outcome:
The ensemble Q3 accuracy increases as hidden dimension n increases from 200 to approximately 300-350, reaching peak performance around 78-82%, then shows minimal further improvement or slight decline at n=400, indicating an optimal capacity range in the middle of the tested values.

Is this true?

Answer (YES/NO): NO